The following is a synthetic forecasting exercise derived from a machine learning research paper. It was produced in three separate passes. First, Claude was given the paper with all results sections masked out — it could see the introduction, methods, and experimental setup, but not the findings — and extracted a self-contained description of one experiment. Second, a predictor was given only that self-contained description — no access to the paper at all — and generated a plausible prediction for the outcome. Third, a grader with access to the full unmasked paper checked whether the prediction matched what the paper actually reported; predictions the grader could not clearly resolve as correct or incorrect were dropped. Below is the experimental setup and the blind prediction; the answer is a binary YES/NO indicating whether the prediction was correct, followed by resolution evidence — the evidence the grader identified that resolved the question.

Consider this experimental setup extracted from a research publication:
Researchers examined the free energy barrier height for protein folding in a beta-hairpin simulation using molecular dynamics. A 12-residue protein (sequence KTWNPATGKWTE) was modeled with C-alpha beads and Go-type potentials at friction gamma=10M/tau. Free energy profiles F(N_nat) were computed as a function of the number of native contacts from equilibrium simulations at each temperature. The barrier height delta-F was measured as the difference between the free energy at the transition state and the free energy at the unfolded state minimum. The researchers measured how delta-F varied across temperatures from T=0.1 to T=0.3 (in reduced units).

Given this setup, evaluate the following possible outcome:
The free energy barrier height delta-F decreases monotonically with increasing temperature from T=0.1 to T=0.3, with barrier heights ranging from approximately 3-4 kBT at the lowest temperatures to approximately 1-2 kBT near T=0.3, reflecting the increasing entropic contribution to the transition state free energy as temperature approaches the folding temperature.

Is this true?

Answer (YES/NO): NO